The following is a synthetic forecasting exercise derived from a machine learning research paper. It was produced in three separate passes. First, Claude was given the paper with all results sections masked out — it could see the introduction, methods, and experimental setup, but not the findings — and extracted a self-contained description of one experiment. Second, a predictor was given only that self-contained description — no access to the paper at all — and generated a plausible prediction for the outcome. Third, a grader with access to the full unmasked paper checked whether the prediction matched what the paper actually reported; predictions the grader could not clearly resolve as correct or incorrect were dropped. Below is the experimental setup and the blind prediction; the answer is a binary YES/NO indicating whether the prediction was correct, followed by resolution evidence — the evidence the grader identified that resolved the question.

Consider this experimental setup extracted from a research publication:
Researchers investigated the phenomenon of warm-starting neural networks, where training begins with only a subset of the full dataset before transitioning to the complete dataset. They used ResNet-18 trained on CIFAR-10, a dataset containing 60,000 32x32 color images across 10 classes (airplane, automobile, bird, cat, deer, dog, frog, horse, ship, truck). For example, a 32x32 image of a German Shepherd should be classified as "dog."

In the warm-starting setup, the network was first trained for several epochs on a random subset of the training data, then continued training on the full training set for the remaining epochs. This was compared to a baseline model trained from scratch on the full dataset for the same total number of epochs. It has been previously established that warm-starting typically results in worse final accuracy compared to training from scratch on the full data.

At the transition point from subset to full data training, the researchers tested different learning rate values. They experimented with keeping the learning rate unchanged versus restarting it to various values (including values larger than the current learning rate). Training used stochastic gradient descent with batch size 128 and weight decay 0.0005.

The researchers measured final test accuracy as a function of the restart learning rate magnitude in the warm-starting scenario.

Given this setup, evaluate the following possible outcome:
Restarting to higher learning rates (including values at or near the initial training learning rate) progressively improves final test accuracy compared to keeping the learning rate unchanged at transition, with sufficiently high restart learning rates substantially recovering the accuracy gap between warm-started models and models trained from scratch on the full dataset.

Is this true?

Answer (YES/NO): YES